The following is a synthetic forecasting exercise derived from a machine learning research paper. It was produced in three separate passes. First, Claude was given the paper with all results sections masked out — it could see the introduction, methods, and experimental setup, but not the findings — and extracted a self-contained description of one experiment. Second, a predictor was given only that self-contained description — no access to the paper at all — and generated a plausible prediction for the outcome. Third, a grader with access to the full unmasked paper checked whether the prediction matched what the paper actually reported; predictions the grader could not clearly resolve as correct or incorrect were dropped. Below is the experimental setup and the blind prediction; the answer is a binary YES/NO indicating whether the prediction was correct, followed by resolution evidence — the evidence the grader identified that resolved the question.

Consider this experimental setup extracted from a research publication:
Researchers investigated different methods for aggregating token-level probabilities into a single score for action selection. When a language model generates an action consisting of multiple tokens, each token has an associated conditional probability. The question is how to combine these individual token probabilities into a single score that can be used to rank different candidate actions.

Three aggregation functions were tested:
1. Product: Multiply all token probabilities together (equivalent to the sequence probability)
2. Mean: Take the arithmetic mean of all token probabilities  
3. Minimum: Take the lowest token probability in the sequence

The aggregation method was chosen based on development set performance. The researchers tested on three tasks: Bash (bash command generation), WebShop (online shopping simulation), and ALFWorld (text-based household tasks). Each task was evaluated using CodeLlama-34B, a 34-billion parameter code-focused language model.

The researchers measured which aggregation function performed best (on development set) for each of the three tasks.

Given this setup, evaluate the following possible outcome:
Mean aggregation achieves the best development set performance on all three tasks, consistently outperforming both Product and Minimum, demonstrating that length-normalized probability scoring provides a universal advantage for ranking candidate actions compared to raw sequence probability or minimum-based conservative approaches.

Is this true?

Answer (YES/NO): NO